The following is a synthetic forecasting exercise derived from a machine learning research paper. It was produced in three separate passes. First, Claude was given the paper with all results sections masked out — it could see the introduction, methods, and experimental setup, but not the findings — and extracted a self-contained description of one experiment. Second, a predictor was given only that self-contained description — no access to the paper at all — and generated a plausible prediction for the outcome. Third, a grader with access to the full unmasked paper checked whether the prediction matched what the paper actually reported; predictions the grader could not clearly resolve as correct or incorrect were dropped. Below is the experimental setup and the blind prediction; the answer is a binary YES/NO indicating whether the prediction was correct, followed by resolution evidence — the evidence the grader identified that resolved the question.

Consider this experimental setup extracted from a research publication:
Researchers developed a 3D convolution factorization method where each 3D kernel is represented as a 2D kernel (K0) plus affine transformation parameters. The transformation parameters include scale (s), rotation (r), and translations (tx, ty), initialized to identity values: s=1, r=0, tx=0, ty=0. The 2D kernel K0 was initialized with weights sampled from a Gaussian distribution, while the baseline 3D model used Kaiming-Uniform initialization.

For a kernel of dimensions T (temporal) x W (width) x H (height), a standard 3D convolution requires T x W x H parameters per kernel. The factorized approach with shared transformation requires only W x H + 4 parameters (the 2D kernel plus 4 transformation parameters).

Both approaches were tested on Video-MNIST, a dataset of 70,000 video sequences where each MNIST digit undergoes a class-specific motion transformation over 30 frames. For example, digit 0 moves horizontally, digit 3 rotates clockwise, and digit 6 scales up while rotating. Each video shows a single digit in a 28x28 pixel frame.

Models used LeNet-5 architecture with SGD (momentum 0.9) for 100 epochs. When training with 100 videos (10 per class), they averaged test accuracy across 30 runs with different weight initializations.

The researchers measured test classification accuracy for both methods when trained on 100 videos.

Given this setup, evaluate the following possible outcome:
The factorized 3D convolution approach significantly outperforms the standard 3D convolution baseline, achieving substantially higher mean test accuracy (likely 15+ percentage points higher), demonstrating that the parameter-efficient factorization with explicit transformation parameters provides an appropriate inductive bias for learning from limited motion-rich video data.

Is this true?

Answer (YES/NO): NO